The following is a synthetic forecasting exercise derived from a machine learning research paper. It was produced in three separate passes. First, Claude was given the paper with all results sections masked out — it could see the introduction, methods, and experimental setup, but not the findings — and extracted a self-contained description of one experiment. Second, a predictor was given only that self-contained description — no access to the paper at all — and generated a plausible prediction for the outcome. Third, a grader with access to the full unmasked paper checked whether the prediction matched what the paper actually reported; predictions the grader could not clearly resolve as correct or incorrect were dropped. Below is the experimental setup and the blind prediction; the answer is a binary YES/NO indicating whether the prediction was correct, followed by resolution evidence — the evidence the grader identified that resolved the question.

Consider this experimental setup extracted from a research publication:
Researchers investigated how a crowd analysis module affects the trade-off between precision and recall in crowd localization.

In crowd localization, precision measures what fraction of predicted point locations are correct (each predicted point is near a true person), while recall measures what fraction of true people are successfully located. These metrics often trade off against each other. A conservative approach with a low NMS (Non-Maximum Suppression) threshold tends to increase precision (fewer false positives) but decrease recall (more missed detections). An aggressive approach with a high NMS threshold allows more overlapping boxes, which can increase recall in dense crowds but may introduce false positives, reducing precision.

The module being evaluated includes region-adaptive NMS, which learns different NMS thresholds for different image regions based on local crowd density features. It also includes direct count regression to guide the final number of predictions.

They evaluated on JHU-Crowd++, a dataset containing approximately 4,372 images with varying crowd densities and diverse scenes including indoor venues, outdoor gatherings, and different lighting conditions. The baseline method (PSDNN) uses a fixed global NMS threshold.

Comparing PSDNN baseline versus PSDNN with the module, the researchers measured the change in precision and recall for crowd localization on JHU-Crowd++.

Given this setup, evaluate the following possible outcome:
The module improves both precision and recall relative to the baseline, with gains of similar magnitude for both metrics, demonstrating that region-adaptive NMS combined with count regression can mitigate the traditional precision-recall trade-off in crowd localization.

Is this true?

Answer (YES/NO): NO